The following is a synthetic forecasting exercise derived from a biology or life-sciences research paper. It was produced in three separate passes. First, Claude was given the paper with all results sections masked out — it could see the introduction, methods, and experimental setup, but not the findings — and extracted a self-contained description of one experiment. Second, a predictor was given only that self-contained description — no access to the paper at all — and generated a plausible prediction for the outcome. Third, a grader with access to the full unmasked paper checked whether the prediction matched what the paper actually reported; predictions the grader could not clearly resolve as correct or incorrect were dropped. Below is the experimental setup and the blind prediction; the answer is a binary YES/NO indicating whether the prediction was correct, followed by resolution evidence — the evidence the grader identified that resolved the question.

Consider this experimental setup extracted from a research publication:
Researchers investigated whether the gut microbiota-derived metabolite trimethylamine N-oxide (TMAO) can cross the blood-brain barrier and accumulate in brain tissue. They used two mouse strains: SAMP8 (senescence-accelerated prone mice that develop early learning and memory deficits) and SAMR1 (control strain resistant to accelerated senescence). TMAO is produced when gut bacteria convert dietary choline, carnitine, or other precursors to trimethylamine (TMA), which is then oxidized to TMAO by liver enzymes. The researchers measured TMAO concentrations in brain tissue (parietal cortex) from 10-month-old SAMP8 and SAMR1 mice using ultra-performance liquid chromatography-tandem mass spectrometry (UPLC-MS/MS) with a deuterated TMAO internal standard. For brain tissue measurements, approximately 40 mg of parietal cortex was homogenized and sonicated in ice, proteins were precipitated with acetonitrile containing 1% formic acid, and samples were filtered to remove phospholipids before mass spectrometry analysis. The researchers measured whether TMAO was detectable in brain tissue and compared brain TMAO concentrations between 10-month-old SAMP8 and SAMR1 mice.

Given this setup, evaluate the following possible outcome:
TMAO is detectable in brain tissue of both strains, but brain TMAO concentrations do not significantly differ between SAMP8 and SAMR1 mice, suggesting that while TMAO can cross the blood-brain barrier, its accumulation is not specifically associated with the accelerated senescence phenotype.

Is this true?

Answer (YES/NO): YES